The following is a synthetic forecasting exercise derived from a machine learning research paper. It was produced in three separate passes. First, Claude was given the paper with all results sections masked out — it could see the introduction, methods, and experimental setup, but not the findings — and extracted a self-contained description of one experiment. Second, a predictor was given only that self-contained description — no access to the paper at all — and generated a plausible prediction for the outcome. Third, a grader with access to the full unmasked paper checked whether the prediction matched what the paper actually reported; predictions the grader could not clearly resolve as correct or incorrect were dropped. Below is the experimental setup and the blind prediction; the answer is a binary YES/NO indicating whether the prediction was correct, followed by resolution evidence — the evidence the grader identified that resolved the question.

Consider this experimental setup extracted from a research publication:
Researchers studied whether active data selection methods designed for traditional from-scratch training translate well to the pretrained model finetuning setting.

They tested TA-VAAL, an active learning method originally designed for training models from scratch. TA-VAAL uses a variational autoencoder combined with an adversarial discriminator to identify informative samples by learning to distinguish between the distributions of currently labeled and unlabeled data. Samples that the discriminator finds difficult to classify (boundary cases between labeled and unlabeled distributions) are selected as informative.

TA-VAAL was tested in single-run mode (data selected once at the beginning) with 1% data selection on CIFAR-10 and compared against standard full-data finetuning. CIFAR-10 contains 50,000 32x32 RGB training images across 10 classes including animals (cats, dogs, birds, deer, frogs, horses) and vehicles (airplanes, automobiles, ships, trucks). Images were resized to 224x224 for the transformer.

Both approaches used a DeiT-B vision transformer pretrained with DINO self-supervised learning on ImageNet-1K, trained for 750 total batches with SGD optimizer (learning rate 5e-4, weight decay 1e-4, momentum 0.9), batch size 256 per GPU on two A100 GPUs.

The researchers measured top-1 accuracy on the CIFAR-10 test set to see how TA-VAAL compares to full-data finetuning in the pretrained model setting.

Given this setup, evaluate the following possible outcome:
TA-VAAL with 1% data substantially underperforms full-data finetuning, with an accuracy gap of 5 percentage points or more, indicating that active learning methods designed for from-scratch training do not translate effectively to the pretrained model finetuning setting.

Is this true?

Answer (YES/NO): YES